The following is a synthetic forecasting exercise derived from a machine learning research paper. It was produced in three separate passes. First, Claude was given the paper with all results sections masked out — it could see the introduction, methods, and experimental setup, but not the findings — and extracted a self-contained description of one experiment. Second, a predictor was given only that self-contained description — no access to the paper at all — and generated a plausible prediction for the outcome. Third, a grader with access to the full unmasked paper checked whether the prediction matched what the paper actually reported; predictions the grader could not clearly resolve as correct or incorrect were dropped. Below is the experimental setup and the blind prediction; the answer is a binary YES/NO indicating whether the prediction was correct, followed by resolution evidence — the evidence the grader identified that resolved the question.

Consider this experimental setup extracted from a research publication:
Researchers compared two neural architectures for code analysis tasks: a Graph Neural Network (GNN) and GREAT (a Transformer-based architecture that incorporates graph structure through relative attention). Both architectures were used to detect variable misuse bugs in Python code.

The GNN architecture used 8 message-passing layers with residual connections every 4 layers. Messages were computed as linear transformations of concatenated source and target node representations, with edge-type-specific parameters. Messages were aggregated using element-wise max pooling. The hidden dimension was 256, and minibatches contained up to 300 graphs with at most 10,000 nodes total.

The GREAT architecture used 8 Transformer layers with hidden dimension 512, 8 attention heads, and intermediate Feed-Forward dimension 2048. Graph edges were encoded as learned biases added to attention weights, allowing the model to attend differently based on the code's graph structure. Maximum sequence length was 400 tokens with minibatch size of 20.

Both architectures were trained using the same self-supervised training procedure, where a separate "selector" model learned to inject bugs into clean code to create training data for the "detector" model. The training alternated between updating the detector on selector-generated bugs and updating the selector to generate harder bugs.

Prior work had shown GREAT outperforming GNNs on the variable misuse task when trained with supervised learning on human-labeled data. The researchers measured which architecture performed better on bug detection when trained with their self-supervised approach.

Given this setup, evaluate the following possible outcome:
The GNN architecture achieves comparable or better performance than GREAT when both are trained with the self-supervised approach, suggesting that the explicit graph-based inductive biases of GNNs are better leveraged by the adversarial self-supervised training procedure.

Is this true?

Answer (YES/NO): YES